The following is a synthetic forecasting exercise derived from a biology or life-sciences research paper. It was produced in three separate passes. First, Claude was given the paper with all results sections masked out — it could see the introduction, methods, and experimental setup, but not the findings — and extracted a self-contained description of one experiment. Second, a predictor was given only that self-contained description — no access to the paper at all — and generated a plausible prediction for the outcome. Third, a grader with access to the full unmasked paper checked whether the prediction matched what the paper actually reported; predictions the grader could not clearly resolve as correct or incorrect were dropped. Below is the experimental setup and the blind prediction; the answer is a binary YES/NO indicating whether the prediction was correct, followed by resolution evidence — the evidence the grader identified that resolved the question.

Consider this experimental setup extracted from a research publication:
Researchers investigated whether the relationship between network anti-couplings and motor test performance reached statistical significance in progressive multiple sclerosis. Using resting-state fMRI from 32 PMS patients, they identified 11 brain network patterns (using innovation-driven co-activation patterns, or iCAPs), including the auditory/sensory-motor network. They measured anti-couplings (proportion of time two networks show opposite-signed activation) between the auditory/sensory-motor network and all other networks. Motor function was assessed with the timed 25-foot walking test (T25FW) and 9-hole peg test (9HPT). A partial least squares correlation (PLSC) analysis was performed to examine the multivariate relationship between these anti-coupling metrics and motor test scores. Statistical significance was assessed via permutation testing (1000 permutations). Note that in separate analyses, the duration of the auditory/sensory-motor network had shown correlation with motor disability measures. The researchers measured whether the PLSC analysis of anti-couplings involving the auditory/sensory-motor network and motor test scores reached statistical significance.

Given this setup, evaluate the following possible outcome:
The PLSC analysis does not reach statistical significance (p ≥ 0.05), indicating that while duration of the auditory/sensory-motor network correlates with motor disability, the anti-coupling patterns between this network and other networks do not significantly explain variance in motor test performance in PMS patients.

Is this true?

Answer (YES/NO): YES